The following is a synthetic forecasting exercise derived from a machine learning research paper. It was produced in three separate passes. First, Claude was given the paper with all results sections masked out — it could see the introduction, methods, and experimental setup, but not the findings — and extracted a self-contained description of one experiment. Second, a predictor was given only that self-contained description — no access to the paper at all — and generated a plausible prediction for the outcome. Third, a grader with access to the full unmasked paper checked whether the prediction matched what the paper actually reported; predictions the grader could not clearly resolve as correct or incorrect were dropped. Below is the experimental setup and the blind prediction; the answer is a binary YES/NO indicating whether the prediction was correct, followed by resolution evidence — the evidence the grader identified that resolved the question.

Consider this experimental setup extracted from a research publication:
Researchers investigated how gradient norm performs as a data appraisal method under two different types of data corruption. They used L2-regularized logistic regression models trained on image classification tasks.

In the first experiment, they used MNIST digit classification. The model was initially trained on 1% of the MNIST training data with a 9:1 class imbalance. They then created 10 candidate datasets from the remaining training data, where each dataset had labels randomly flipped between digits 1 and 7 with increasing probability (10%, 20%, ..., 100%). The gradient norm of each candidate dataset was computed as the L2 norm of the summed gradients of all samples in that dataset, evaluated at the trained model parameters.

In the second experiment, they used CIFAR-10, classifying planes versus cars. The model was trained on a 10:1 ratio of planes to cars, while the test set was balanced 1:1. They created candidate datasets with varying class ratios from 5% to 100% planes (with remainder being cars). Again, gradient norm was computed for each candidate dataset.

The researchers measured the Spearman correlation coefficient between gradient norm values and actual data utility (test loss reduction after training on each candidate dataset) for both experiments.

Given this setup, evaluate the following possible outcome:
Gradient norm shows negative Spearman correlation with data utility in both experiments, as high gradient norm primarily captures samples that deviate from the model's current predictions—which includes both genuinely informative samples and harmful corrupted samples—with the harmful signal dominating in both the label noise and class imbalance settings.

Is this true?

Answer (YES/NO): NO